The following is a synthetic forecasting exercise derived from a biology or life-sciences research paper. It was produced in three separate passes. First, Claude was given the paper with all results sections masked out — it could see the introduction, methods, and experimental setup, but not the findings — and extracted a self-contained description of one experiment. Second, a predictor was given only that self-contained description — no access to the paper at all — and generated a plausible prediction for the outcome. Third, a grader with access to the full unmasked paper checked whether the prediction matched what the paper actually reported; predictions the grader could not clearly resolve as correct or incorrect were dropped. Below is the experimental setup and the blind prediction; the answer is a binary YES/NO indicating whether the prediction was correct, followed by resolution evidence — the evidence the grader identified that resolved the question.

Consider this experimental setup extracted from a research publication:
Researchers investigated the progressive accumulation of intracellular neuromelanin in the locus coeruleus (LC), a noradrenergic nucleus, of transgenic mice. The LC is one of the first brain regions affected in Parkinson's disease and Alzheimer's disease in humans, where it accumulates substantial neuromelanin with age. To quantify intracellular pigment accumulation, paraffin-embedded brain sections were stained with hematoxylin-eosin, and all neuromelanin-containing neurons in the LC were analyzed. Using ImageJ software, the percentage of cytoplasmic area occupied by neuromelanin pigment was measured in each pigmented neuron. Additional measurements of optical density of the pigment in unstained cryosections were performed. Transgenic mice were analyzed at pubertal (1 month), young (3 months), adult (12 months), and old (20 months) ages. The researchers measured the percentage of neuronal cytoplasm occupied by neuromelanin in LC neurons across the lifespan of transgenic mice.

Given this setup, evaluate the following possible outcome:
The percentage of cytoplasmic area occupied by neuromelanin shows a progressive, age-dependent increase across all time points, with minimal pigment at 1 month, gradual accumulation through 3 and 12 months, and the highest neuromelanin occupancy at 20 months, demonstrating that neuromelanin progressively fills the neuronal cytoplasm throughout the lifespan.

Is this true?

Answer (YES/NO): YES